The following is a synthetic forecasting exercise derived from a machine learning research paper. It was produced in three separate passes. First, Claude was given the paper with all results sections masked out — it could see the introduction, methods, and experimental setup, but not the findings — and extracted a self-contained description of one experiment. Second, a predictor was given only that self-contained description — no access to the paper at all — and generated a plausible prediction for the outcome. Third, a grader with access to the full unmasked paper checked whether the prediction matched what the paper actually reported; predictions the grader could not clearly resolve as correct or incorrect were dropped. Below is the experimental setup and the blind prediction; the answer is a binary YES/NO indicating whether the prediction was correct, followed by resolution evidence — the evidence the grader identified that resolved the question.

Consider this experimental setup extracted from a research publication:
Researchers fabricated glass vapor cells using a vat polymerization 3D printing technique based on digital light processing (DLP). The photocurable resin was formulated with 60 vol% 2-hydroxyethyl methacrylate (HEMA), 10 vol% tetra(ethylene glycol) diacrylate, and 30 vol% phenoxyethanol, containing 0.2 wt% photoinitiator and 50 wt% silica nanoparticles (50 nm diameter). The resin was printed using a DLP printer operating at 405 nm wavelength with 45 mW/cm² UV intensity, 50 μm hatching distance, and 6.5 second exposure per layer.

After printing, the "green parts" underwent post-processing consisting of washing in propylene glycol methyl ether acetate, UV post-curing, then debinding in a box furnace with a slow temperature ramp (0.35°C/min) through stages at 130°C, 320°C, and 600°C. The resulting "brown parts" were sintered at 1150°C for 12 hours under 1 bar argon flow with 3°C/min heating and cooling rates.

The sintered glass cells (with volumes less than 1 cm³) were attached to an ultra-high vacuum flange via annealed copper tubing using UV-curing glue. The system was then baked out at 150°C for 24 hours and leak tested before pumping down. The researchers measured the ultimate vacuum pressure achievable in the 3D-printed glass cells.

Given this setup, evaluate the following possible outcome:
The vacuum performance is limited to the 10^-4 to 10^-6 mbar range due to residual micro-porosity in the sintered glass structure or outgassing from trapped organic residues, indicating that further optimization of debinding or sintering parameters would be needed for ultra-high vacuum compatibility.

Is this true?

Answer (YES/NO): NO